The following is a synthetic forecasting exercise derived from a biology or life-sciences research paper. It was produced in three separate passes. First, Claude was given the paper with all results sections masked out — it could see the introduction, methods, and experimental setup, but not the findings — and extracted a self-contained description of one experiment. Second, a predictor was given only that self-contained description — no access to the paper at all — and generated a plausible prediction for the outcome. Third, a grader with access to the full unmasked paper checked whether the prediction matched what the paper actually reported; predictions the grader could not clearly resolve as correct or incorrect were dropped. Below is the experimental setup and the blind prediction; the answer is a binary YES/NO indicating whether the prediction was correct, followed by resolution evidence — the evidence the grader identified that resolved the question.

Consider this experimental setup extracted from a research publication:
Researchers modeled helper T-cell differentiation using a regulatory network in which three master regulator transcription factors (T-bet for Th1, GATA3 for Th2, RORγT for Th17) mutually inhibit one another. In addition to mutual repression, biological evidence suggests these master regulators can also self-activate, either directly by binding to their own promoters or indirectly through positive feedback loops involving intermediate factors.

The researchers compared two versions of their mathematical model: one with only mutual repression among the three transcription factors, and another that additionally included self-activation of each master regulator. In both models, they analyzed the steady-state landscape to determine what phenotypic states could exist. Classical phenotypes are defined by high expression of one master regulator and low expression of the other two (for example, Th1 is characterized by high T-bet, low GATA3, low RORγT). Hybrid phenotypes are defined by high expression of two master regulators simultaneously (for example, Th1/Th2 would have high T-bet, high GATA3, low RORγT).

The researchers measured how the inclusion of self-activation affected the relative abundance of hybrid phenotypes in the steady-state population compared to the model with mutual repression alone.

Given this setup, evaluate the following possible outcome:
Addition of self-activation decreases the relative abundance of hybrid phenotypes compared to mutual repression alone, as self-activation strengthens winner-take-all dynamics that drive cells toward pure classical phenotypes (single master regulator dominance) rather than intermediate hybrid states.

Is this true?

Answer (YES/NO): NO